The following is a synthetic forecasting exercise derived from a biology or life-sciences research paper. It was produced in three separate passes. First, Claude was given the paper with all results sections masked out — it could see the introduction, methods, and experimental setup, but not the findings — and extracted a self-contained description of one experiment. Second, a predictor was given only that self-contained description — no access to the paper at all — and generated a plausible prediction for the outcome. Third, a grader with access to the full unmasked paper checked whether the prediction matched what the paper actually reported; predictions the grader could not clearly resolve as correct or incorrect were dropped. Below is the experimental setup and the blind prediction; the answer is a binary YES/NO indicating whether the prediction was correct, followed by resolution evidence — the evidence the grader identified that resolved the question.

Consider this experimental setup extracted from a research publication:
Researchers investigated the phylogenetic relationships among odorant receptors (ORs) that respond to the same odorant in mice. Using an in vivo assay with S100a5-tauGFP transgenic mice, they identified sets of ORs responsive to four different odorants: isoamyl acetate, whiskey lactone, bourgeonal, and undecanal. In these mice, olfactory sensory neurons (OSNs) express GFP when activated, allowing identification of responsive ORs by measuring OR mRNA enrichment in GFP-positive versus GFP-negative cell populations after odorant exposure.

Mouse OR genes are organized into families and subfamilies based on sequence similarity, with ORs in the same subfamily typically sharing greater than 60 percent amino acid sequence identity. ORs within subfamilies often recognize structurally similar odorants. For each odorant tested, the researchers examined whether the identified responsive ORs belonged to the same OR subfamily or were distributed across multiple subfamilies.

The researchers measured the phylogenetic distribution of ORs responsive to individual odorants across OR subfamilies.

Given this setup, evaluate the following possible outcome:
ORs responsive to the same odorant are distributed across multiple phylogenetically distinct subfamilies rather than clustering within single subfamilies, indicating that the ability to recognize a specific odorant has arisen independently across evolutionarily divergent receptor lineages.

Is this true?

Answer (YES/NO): YES